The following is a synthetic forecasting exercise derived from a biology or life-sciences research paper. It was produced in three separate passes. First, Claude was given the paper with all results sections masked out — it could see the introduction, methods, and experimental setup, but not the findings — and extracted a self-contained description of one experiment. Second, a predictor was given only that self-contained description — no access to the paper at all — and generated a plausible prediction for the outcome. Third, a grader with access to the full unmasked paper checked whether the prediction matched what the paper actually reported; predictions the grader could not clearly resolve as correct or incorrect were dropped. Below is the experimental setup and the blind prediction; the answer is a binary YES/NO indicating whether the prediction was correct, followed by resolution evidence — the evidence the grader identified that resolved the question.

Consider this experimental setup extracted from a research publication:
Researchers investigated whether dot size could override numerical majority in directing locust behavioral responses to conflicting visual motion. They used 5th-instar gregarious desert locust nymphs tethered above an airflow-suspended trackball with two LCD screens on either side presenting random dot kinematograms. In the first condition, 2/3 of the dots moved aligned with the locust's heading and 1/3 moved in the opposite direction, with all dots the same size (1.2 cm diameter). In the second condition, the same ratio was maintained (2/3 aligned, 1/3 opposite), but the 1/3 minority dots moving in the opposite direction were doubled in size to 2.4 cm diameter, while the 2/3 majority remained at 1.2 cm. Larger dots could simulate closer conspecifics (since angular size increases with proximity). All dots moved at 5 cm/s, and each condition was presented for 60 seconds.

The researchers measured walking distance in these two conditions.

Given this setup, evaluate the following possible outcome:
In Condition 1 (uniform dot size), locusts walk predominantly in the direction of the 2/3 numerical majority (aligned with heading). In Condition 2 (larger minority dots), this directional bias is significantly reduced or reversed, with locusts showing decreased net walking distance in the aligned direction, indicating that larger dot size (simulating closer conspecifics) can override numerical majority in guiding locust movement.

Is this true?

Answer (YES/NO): NO